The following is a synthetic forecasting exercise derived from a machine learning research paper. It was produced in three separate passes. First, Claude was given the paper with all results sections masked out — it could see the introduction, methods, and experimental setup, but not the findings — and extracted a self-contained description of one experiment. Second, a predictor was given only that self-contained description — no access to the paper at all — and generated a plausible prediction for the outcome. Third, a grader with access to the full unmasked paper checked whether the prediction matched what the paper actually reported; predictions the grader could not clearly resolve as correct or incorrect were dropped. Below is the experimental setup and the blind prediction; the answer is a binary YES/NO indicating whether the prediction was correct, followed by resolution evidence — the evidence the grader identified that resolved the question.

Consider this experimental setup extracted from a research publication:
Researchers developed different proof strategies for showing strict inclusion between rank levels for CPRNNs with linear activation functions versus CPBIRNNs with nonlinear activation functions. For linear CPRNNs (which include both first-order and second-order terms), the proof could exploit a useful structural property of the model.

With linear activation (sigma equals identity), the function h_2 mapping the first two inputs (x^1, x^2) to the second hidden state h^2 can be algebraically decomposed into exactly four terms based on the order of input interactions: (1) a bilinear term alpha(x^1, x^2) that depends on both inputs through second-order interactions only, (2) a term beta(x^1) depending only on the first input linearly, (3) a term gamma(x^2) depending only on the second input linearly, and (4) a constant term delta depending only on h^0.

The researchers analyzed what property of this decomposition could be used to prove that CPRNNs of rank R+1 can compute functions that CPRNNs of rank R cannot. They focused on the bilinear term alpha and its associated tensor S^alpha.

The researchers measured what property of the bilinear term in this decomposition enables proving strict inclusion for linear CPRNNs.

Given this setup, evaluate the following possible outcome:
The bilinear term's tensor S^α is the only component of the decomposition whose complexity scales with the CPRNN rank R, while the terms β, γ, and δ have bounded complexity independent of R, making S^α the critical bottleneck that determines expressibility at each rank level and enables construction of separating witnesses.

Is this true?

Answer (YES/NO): NO